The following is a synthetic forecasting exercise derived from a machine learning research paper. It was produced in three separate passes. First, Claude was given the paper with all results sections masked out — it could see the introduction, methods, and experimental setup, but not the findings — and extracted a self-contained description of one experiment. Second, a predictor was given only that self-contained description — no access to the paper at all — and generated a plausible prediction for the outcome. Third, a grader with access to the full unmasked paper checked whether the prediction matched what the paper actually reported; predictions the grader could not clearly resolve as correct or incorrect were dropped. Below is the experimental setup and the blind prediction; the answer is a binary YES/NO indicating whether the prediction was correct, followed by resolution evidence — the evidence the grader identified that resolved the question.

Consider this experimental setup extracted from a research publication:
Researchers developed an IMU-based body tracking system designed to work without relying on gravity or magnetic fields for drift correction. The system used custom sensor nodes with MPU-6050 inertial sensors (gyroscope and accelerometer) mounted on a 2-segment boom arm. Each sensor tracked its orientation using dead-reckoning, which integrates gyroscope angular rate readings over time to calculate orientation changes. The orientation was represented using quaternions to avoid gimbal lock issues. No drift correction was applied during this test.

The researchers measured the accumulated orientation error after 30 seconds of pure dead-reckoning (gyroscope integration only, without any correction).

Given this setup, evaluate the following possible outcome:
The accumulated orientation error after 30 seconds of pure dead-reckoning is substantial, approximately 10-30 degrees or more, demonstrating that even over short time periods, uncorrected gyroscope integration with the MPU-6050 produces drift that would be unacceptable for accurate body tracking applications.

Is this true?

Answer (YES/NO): NO